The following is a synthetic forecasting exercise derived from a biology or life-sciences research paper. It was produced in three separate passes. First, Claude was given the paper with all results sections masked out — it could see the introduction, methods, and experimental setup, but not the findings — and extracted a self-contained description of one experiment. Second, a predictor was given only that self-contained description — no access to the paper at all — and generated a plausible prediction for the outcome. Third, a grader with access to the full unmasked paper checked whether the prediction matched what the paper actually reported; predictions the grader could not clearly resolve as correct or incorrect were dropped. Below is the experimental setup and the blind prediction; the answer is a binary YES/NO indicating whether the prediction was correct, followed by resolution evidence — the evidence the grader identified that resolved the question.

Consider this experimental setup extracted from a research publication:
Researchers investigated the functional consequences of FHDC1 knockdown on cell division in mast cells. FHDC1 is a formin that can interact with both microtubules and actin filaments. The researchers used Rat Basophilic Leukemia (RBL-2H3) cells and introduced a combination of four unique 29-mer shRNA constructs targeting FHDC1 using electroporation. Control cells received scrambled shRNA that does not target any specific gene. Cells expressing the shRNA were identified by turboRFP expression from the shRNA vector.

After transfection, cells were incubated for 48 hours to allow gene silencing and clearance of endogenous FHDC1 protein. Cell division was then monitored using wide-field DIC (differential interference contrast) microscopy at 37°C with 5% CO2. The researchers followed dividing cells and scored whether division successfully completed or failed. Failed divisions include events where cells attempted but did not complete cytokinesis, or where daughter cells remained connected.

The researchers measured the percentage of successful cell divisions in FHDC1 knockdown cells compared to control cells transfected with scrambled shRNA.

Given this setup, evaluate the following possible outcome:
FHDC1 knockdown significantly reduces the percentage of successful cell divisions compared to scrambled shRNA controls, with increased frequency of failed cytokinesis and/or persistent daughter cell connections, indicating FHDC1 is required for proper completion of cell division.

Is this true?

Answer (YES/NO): YES